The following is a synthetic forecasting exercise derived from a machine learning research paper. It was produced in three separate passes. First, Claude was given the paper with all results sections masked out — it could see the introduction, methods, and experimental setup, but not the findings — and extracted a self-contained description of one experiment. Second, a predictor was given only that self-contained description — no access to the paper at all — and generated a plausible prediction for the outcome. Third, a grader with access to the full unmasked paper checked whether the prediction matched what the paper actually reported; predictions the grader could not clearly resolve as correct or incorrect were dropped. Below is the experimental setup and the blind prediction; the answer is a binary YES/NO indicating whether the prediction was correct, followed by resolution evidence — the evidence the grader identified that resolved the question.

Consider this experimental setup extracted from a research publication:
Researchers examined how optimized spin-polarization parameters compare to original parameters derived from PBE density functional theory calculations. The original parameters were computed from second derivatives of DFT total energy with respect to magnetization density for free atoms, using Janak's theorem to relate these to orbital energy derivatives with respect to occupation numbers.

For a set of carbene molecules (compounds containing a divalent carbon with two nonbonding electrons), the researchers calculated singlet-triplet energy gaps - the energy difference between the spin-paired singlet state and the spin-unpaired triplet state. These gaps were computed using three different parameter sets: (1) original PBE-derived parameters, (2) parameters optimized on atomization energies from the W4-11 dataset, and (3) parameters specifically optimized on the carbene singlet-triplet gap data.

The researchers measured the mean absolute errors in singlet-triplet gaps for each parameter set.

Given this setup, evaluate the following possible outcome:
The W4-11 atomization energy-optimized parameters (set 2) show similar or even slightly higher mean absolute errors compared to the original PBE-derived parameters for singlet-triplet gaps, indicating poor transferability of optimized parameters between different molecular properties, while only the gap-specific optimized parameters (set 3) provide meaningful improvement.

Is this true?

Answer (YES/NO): NO